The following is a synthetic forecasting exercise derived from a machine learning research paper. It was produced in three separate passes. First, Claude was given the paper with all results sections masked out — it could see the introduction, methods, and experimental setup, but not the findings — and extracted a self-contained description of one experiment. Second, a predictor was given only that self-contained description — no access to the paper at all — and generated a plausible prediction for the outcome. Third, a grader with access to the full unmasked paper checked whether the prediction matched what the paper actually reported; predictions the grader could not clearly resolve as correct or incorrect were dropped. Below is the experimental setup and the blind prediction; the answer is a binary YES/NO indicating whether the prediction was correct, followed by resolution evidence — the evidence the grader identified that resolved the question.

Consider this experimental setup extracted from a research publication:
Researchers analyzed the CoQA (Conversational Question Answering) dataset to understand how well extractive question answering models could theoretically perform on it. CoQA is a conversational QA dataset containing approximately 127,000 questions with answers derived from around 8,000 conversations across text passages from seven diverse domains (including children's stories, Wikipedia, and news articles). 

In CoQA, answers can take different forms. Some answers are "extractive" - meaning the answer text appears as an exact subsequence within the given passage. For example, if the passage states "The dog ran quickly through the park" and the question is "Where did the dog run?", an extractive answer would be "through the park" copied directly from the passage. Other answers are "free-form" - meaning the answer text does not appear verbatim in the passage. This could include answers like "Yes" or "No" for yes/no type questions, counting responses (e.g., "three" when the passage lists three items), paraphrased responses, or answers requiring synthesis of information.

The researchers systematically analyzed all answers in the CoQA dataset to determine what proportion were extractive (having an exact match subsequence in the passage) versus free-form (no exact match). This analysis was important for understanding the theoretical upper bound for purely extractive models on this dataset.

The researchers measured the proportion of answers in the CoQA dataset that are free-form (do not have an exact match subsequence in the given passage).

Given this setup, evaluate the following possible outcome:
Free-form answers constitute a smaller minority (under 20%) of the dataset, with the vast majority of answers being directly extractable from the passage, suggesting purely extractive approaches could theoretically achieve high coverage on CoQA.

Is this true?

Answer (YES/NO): NO